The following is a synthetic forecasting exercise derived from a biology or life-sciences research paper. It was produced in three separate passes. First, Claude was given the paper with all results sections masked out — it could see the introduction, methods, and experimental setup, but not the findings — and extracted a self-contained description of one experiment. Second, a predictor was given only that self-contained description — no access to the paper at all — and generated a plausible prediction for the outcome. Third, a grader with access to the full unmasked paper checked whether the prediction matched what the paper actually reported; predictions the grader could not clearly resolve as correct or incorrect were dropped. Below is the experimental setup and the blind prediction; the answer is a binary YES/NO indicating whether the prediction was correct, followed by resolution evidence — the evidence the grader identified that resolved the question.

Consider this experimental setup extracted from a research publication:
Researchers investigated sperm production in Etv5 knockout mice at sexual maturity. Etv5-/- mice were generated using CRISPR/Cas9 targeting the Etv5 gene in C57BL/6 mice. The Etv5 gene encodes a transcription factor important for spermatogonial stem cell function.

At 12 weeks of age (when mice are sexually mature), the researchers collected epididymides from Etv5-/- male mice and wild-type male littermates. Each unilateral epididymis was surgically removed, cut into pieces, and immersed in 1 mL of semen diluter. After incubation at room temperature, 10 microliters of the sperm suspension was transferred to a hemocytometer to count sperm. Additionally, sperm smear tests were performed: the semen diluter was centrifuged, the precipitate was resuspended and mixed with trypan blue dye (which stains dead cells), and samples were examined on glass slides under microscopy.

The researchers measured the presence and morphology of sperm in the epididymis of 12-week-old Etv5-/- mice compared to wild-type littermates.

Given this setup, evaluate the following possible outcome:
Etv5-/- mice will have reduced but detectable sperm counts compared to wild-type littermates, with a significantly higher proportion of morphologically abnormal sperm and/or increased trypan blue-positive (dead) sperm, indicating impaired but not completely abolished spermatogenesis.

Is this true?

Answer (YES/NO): NO